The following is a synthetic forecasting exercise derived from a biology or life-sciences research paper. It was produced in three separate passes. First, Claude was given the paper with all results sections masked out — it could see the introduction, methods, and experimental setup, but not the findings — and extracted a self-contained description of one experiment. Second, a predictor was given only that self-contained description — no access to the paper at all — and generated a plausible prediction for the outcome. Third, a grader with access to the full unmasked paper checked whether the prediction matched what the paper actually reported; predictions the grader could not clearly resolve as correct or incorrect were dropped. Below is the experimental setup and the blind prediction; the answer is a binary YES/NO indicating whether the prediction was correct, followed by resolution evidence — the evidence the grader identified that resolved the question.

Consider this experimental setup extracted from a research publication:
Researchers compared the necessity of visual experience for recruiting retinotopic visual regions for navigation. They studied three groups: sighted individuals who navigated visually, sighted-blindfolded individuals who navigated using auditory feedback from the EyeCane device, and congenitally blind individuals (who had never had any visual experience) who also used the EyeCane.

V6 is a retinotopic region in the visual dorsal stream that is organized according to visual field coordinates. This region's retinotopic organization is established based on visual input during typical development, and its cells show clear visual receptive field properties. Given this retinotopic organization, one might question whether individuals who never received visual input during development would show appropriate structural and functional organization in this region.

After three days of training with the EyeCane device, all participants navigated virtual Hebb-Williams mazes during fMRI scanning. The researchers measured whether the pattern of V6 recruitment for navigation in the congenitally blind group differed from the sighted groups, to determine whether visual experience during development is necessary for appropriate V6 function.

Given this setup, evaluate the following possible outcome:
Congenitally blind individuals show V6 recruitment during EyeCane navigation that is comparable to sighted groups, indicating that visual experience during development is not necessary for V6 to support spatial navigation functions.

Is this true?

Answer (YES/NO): YES